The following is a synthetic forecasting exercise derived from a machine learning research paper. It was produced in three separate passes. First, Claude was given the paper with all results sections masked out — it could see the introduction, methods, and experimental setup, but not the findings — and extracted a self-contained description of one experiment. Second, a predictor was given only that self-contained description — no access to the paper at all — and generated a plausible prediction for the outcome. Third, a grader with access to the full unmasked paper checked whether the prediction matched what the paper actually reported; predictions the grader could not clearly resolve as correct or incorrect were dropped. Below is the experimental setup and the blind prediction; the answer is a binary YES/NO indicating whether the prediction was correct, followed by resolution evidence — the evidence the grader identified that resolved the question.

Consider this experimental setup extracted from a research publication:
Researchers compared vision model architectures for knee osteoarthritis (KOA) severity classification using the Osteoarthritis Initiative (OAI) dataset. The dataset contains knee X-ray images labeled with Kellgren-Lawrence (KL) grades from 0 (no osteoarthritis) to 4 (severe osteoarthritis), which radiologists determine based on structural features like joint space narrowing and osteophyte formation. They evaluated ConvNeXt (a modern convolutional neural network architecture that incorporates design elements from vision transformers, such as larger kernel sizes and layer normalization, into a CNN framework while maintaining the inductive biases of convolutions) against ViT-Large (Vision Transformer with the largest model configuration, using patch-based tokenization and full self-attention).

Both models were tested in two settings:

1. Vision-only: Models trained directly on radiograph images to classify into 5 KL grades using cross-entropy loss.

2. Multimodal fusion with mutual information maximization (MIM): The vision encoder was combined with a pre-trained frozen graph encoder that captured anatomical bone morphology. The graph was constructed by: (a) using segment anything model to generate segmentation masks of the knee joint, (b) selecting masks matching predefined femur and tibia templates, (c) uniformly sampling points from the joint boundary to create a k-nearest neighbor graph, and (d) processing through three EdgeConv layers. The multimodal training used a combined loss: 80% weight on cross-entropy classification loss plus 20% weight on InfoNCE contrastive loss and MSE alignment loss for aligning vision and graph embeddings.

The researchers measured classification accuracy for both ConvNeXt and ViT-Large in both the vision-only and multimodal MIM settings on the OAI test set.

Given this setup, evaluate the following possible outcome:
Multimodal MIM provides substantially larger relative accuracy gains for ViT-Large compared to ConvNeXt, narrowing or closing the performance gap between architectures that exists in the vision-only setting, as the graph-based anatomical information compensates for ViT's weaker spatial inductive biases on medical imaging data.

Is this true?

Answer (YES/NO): YES